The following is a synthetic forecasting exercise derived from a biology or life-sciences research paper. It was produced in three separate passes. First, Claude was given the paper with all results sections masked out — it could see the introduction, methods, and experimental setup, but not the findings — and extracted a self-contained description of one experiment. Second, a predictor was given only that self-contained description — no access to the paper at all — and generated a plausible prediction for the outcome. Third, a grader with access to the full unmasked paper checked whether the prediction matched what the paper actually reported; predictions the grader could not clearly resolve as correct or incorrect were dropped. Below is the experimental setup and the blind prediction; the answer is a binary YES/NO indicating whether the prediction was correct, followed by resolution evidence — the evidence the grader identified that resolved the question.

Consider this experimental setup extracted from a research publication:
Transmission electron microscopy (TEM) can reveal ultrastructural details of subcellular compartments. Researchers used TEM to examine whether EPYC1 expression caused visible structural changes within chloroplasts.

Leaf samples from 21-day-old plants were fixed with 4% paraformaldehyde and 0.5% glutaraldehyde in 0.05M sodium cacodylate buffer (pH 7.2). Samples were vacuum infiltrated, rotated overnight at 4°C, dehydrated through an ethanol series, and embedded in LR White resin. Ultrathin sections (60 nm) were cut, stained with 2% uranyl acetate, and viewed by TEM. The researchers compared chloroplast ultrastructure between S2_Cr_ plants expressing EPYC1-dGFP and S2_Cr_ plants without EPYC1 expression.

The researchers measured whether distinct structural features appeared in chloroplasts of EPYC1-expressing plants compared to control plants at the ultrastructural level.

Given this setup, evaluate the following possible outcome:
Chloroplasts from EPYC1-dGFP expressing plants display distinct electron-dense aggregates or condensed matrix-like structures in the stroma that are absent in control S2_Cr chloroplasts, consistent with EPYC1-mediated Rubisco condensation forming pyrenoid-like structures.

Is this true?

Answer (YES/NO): YES